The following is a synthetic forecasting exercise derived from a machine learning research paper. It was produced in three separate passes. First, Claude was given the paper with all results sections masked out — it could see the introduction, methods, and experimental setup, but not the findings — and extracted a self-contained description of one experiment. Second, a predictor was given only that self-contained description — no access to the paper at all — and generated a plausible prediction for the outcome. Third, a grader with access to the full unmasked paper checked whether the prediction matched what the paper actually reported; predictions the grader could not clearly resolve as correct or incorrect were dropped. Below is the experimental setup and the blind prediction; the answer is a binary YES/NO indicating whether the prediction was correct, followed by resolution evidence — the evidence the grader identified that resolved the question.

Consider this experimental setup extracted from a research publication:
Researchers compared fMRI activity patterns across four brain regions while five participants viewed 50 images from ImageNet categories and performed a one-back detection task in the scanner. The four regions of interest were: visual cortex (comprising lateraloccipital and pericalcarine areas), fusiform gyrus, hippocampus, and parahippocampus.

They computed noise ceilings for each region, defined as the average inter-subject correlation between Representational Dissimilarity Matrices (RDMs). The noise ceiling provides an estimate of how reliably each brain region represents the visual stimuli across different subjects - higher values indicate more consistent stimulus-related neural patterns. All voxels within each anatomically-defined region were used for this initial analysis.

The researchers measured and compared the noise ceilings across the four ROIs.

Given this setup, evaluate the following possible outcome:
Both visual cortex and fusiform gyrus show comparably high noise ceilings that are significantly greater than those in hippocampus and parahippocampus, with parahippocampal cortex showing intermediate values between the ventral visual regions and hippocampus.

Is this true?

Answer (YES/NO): NO